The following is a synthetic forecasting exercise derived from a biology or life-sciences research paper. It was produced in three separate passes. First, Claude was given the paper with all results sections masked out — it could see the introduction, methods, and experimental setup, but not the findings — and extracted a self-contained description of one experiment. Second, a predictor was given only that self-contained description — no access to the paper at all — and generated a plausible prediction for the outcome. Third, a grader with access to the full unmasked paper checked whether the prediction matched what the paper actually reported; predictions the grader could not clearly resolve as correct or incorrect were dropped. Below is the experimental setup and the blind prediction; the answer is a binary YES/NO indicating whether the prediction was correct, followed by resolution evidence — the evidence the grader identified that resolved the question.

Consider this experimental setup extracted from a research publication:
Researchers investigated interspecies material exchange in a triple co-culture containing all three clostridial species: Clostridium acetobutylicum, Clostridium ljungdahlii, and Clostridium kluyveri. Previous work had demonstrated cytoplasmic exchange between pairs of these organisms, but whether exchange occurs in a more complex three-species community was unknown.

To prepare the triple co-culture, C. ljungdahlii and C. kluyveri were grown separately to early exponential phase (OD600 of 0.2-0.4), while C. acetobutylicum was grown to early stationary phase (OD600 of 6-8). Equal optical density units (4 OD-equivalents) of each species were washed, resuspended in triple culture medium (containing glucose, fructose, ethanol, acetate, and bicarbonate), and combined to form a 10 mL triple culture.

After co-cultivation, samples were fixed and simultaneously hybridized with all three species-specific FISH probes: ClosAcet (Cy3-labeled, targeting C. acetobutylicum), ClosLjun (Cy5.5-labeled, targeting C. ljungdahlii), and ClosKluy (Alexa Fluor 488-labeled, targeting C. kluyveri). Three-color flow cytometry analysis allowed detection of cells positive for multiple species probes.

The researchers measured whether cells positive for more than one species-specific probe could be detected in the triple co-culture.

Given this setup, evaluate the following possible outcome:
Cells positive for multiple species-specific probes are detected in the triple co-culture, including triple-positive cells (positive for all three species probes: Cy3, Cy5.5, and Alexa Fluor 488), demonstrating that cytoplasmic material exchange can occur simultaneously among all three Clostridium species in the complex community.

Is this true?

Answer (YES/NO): NO